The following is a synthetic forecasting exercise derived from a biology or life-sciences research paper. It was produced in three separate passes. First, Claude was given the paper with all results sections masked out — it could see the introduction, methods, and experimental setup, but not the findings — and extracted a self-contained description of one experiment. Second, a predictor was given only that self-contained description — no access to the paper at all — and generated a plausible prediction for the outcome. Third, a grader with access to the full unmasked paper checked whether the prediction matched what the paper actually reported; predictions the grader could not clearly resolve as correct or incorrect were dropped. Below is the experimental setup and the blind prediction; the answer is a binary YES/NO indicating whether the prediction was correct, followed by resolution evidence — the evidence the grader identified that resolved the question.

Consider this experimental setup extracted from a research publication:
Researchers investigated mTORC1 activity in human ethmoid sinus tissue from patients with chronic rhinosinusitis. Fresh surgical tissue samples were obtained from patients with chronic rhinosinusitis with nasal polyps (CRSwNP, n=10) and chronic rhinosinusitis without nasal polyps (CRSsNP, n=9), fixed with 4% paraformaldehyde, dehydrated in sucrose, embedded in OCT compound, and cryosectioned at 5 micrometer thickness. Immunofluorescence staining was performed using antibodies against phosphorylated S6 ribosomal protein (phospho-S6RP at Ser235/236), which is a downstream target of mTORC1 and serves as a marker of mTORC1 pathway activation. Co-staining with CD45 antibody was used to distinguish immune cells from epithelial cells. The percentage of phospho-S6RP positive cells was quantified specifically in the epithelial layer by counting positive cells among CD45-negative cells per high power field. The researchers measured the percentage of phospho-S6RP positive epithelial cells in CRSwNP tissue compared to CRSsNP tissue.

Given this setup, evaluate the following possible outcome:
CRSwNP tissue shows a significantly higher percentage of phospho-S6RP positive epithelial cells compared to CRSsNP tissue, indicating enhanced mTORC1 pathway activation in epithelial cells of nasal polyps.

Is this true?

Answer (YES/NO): YES